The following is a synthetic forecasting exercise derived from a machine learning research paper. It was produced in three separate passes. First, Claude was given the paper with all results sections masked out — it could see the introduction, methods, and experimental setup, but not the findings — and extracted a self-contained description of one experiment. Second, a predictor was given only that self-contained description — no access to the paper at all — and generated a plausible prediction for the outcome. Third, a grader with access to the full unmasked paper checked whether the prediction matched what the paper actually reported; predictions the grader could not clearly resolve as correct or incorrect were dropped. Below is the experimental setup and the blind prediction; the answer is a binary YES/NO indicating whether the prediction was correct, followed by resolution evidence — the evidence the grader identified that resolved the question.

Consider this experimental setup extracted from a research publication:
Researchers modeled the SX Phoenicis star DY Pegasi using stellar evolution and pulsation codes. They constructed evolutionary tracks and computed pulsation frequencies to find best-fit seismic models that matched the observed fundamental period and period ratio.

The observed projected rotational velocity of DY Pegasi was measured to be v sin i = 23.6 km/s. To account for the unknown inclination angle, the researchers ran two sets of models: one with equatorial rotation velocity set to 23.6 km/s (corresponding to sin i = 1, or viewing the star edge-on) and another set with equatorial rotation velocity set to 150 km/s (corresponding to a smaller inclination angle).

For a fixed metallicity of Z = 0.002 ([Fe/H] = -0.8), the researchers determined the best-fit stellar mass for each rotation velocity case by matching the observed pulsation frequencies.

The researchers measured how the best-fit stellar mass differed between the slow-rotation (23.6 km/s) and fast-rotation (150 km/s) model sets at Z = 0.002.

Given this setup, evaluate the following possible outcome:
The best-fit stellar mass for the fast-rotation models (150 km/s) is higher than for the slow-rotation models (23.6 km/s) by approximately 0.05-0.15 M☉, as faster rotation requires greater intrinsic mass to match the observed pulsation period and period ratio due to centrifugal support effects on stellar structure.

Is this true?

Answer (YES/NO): NO